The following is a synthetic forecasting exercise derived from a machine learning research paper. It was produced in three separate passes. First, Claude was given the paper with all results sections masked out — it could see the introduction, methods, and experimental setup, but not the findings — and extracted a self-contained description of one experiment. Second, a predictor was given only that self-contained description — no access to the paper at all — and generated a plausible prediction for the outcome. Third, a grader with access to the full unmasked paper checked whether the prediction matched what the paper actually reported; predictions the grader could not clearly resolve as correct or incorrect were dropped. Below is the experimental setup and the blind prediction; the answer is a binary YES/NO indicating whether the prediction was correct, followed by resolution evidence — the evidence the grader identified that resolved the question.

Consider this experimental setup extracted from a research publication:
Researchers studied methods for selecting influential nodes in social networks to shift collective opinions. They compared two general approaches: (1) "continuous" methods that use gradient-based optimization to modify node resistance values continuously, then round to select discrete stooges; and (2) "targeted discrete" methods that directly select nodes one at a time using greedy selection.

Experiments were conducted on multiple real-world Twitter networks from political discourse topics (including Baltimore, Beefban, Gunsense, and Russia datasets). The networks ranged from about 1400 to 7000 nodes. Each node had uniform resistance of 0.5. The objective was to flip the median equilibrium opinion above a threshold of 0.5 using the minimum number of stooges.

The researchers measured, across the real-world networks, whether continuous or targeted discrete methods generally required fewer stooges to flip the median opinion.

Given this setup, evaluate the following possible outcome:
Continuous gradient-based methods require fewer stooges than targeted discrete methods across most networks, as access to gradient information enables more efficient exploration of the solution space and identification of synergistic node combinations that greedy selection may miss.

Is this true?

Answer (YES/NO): YES